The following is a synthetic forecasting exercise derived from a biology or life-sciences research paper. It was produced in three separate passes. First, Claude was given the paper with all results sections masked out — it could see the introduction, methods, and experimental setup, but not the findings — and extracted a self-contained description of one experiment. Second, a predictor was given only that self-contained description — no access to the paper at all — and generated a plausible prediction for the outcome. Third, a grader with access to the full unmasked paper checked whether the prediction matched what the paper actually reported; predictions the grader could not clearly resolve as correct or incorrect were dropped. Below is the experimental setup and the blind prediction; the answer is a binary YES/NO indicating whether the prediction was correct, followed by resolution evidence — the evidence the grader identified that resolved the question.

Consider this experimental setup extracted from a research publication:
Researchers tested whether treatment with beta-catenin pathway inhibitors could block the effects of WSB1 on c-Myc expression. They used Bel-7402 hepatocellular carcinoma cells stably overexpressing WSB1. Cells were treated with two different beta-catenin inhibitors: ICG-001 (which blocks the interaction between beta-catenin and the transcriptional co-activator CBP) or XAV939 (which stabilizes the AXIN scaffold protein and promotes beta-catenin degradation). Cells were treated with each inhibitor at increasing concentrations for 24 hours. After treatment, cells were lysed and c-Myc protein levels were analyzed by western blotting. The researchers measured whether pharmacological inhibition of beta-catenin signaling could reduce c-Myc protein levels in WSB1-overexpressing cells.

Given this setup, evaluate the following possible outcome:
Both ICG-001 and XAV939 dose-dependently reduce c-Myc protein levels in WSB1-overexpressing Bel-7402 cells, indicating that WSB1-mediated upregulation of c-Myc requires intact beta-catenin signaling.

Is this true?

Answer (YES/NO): NO